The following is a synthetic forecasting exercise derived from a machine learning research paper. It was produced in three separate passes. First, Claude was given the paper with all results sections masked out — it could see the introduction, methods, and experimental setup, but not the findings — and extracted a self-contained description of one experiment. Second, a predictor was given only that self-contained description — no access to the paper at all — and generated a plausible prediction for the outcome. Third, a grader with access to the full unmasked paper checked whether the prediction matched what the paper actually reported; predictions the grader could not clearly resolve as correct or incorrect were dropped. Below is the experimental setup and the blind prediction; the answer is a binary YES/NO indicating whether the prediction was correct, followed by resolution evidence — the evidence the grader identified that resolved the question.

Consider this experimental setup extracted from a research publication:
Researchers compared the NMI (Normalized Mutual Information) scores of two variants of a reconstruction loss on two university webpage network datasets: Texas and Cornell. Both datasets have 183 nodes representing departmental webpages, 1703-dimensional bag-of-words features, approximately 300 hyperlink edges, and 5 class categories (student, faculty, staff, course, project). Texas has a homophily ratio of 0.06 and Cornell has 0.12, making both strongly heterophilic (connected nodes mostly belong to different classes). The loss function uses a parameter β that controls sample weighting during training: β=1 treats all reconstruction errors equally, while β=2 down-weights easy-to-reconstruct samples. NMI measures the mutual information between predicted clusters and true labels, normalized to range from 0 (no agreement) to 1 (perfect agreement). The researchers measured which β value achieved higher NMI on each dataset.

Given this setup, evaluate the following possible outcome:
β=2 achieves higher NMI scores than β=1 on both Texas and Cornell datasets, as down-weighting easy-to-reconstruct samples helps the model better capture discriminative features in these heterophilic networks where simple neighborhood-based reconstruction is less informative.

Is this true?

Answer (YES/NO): NO